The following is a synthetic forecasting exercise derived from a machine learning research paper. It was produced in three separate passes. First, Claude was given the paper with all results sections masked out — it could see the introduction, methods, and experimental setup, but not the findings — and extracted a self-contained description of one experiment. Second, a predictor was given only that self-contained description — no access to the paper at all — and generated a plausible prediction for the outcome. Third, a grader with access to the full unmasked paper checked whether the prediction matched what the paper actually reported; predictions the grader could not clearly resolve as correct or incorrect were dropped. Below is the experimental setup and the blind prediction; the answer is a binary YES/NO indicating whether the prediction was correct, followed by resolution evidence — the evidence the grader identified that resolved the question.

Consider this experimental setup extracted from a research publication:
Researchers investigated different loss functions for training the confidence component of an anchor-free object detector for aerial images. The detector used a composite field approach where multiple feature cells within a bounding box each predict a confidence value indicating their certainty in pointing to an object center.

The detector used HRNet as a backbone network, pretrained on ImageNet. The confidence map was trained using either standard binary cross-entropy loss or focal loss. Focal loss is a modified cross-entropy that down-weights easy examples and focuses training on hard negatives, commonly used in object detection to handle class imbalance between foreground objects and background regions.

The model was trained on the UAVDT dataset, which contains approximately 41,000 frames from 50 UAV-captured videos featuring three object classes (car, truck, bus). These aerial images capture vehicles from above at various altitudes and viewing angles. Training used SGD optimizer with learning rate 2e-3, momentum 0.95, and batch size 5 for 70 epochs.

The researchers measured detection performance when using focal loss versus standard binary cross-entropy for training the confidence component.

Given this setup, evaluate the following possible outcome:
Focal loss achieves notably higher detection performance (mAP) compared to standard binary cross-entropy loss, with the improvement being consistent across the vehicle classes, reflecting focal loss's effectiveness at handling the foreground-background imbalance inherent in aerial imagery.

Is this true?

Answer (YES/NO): NO